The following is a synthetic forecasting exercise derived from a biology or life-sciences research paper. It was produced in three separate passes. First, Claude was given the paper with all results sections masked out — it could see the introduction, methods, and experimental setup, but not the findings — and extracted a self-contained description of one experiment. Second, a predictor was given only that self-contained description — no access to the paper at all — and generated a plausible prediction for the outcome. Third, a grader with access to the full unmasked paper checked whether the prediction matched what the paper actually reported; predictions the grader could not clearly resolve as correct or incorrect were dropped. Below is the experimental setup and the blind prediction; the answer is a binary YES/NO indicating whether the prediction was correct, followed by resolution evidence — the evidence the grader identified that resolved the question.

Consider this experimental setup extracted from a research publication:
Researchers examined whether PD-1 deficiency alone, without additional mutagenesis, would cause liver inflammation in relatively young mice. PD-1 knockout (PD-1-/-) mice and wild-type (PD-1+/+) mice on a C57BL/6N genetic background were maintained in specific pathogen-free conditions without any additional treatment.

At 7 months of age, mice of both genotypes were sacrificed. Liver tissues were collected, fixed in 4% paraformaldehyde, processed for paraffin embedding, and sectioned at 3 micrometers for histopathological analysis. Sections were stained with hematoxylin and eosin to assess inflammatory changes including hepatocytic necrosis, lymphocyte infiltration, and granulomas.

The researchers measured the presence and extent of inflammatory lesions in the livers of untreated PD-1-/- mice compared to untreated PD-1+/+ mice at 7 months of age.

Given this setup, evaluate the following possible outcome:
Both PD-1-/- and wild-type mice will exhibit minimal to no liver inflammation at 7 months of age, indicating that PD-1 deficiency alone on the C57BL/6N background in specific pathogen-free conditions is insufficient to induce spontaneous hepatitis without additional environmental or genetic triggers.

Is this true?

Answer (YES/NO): YES